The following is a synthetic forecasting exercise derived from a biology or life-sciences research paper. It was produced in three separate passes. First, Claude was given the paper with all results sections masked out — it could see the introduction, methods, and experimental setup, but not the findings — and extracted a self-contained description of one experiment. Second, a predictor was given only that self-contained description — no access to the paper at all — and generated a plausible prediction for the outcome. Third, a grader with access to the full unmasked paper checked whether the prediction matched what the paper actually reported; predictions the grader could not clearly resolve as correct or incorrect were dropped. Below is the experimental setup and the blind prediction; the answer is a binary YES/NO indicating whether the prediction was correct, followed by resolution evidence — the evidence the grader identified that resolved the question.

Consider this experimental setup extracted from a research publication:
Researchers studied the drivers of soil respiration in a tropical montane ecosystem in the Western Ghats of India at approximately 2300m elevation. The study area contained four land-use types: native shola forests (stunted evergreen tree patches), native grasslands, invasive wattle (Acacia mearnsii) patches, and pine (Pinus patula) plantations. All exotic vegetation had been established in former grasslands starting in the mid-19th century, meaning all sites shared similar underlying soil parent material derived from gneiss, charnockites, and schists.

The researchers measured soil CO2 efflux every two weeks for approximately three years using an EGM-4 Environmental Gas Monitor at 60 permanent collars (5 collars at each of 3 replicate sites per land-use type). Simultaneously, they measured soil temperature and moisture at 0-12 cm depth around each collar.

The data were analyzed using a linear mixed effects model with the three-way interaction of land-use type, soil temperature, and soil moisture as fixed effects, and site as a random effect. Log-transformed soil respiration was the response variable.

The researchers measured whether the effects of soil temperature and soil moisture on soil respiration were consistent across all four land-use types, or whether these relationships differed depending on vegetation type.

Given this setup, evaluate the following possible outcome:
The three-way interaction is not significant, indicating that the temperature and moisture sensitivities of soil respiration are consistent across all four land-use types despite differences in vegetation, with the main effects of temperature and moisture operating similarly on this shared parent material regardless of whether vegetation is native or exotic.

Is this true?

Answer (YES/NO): NO